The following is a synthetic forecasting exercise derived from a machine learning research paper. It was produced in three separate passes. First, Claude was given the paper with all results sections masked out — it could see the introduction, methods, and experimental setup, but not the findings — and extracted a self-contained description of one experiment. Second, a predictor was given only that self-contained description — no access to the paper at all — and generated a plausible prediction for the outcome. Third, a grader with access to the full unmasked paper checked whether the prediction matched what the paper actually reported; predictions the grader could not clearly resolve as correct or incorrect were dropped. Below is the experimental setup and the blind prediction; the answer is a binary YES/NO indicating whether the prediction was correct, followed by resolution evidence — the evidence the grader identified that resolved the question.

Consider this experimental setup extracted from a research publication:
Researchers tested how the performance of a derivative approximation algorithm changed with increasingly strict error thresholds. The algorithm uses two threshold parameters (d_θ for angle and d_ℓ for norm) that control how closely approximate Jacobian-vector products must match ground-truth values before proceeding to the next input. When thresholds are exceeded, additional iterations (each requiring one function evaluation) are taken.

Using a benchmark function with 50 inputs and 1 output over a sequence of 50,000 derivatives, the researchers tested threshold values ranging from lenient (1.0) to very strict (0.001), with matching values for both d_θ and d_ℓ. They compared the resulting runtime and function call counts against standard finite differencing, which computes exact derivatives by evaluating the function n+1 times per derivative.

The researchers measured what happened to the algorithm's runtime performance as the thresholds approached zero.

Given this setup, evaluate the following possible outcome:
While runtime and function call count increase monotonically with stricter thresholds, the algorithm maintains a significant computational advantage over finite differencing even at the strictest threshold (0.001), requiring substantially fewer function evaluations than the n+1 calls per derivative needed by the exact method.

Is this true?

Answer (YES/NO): NO